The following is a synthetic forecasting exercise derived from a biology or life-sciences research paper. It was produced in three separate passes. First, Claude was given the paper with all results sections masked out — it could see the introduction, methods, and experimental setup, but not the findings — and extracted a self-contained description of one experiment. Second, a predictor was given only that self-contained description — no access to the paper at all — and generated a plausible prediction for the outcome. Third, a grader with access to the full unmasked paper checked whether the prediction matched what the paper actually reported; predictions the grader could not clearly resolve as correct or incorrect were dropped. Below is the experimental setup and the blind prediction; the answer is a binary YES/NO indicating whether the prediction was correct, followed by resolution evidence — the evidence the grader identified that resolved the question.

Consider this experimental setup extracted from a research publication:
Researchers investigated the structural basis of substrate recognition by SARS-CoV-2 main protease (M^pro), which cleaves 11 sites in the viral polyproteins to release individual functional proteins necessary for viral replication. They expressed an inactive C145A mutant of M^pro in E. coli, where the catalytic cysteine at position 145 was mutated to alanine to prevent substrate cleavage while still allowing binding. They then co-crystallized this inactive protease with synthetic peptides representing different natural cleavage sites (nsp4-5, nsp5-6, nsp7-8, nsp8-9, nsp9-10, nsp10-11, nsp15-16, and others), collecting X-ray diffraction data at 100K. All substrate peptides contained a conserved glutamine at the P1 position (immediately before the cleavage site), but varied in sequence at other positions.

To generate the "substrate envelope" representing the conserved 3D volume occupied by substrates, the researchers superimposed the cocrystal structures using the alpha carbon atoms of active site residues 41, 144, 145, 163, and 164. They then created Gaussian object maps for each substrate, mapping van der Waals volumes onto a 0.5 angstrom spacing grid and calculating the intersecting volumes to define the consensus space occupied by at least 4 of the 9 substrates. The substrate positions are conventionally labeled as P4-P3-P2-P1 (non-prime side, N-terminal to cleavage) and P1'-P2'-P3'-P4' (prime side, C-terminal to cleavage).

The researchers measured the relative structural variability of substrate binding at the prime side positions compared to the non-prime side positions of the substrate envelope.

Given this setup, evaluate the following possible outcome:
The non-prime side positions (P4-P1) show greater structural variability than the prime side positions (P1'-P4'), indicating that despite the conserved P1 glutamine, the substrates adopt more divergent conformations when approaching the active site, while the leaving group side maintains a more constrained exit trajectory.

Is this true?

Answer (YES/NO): NO